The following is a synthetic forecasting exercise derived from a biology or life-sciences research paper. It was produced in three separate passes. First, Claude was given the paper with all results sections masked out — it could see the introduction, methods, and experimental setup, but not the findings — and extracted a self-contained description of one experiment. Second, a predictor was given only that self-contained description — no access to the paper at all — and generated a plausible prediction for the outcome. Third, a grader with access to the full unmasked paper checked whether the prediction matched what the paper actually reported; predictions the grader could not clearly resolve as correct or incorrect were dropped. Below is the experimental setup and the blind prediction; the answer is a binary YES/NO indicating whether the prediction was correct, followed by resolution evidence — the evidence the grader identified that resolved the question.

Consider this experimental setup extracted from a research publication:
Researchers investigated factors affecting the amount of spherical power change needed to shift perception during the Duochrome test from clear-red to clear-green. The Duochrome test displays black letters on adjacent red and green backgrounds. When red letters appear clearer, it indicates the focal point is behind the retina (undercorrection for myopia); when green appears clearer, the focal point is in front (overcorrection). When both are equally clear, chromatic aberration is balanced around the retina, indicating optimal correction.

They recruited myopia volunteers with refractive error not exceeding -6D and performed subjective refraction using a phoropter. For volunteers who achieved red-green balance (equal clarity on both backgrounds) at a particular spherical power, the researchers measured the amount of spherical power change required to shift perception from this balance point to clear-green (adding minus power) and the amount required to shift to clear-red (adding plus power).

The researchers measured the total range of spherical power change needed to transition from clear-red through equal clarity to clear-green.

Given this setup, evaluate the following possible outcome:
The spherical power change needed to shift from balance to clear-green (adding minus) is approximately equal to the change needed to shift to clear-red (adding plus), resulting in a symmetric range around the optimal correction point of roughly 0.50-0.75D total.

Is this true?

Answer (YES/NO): NO